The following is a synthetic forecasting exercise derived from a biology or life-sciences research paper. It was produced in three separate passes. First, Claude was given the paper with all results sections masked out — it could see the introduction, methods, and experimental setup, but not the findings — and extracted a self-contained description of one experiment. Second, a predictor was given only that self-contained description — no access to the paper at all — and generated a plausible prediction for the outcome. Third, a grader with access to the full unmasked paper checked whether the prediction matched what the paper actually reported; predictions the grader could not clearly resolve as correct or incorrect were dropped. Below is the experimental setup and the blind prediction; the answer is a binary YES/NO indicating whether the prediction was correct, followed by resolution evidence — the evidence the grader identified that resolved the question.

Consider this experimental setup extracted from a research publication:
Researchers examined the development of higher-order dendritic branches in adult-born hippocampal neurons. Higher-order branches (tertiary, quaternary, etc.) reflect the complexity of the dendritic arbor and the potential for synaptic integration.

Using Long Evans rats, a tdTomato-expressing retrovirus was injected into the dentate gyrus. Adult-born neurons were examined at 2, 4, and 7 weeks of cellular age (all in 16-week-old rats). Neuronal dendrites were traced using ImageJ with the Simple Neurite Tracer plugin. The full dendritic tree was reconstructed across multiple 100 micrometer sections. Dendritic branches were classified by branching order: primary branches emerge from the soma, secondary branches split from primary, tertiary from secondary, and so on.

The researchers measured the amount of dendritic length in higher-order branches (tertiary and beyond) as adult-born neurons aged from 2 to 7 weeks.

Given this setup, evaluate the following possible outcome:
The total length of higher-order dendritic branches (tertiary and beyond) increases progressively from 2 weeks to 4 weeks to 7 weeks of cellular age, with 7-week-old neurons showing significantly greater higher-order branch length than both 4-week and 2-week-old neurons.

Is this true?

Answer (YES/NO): NO